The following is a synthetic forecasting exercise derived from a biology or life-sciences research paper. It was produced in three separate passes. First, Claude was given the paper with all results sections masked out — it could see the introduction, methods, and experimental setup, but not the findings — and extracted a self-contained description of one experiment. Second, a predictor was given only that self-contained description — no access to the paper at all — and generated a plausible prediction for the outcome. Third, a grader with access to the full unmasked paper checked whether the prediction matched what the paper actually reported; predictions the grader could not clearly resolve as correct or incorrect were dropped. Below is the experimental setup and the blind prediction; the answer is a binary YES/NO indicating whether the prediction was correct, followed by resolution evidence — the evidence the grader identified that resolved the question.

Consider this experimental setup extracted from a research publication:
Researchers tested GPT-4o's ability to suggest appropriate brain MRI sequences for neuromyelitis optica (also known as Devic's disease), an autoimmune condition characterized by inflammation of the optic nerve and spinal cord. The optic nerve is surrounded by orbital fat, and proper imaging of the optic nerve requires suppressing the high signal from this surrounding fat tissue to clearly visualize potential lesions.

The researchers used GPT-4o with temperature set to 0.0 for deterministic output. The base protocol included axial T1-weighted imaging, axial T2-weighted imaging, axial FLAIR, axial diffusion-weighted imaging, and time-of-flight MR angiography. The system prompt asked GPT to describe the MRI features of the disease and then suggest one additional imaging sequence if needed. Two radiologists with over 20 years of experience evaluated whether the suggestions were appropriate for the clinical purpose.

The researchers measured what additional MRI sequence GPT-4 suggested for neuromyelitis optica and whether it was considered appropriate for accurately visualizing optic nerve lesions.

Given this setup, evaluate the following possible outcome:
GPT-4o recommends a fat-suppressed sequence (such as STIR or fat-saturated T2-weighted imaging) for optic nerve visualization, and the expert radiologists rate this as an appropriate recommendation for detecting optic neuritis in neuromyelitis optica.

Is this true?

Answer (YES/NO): NO